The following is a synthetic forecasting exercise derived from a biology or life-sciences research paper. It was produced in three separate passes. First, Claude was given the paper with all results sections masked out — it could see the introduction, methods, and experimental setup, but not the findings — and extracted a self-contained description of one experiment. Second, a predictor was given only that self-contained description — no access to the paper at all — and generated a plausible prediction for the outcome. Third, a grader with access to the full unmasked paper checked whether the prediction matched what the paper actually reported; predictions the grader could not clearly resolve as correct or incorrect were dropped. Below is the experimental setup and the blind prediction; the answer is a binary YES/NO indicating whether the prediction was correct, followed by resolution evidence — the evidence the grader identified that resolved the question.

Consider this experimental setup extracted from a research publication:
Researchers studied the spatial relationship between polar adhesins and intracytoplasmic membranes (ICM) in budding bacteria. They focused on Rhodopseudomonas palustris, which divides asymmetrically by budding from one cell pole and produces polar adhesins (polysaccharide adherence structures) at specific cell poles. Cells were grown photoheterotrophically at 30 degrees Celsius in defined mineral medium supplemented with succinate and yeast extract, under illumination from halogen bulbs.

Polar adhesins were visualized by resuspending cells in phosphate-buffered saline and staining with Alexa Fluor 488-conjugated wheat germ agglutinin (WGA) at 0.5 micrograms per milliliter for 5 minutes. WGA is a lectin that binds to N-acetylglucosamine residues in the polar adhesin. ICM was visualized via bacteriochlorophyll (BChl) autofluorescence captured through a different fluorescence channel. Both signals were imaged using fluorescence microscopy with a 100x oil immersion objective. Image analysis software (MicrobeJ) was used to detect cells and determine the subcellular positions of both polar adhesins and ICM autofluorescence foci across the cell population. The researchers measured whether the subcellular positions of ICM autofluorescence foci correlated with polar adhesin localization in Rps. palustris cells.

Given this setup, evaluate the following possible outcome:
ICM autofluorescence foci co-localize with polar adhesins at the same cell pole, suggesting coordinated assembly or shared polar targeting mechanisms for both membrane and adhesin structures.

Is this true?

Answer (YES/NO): YES